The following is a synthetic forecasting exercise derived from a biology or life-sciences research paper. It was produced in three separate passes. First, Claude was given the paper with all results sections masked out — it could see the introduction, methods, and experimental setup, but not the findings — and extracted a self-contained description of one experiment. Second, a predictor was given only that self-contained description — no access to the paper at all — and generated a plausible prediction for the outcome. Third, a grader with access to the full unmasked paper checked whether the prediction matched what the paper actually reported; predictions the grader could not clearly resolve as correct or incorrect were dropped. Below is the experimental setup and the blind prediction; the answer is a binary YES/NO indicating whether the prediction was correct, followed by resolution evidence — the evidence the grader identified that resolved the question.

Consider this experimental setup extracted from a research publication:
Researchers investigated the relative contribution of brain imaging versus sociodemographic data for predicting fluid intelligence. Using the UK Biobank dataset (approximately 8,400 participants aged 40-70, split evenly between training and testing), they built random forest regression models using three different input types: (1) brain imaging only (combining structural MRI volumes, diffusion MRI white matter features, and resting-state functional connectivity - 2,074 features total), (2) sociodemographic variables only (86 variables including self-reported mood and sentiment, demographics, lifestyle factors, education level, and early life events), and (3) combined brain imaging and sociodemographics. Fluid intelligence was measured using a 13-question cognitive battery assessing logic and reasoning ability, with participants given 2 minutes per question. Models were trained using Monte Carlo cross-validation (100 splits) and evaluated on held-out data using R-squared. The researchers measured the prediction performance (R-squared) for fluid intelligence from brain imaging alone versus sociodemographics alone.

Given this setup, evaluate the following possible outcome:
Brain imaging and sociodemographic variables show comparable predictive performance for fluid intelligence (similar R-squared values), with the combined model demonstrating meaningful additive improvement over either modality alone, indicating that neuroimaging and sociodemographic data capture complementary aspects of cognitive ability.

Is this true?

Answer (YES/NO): NO